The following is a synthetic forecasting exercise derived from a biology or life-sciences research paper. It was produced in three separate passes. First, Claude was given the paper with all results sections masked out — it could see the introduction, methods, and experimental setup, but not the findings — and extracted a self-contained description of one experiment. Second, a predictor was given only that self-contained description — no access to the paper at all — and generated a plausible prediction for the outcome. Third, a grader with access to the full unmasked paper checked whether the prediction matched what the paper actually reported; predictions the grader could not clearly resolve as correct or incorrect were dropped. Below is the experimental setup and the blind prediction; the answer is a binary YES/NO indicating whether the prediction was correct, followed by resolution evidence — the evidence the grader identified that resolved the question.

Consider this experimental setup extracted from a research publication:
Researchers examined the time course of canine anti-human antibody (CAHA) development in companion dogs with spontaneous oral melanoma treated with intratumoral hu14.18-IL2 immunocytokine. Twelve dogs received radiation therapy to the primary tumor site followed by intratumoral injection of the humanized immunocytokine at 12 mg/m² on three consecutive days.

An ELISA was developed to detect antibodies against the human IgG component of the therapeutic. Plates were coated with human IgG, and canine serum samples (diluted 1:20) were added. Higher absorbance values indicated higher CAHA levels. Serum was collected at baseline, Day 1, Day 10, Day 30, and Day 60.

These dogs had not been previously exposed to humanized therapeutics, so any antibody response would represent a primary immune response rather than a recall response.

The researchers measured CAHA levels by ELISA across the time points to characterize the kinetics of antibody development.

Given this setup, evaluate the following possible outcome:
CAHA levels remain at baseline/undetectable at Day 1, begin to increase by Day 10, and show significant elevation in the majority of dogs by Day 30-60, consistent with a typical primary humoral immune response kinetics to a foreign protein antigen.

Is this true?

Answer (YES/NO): NO